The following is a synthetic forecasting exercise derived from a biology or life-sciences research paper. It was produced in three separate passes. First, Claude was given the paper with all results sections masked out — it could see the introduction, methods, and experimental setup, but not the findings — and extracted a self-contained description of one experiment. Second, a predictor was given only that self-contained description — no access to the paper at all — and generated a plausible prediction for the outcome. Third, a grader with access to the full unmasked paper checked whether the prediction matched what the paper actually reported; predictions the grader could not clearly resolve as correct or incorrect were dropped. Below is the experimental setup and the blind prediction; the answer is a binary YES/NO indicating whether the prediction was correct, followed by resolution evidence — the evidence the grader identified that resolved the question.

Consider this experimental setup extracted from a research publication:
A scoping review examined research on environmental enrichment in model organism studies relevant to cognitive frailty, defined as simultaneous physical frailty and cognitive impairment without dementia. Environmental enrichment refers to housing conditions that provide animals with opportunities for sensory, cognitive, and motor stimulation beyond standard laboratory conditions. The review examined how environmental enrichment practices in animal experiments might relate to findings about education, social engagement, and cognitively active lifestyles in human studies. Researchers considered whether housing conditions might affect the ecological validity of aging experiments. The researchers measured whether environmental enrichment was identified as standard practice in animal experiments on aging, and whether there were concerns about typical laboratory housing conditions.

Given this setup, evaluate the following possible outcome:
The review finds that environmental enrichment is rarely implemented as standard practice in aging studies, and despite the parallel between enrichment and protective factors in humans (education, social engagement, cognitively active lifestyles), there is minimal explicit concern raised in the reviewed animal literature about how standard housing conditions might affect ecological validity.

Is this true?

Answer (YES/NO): YES